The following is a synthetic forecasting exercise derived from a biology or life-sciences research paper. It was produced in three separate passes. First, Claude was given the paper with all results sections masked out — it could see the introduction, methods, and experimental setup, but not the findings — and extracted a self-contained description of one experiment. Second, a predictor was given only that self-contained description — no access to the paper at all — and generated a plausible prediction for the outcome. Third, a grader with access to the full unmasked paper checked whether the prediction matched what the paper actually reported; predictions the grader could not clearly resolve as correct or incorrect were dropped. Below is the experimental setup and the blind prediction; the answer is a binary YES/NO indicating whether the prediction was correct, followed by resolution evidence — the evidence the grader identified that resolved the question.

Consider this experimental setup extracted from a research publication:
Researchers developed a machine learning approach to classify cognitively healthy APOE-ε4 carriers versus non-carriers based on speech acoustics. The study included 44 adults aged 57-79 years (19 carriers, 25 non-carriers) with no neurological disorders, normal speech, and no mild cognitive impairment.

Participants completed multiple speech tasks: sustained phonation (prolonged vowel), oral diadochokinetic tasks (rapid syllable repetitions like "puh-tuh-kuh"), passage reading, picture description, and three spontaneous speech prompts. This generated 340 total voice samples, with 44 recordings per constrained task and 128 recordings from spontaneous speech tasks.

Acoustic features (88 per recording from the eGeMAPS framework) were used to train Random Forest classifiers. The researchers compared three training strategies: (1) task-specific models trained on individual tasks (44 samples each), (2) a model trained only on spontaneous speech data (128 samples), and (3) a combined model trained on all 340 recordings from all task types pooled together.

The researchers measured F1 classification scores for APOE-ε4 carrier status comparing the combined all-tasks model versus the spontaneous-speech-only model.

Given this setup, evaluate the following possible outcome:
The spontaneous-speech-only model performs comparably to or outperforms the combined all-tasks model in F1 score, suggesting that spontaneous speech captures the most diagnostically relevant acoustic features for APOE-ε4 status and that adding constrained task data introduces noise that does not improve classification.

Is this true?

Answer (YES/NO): YES